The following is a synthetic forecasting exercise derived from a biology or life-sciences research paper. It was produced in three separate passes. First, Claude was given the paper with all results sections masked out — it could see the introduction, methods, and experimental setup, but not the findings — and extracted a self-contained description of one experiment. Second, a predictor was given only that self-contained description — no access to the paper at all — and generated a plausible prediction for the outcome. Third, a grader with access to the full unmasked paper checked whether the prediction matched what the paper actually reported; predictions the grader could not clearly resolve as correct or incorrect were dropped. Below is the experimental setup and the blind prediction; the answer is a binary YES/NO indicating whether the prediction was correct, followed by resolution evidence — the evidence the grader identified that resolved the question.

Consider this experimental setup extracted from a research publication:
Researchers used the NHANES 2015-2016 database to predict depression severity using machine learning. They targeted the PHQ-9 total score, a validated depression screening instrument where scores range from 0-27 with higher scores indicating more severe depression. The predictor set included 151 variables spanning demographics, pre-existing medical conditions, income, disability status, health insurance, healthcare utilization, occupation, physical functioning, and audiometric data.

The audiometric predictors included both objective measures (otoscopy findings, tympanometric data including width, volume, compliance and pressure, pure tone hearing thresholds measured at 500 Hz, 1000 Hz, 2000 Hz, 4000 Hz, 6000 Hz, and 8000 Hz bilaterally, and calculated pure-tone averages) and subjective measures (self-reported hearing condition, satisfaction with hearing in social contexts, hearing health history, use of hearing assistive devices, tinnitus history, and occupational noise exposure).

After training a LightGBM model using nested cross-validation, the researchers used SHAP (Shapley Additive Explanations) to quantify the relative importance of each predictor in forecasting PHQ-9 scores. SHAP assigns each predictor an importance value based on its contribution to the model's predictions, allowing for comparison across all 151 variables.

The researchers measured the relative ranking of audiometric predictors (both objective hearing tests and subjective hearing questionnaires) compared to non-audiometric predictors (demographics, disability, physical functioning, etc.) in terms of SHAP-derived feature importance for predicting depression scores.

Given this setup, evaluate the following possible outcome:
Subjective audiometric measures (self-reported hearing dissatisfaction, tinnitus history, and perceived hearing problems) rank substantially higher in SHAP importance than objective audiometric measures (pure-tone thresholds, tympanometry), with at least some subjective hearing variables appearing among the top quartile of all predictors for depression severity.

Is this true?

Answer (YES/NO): YES